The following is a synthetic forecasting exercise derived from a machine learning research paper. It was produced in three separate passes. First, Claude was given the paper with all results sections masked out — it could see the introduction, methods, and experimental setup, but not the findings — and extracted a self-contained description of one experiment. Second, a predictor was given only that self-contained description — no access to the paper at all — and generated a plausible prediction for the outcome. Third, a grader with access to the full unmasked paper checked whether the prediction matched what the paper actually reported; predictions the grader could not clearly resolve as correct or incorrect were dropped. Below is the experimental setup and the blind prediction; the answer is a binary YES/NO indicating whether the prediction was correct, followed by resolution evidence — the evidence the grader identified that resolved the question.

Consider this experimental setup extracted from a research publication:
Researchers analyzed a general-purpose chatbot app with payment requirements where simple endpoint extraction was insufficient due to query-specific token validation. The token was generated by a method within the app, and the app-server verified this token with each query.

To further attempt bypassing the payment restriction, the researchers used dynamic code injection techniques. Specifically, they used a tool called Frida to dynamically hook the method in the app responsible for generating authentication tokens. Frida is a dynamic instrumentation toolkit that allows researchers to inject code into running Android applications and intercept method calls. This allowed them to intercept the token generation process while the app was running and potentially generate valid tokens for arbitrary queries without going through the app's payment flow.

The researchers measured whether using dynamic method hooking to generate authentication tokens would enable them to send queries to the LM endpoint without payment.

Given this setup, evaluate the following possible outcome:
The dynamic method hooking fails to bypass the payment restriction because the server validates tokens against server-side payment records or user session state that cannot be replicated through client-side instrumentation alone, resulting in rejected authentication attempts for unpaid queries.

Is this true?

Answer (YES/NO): NO